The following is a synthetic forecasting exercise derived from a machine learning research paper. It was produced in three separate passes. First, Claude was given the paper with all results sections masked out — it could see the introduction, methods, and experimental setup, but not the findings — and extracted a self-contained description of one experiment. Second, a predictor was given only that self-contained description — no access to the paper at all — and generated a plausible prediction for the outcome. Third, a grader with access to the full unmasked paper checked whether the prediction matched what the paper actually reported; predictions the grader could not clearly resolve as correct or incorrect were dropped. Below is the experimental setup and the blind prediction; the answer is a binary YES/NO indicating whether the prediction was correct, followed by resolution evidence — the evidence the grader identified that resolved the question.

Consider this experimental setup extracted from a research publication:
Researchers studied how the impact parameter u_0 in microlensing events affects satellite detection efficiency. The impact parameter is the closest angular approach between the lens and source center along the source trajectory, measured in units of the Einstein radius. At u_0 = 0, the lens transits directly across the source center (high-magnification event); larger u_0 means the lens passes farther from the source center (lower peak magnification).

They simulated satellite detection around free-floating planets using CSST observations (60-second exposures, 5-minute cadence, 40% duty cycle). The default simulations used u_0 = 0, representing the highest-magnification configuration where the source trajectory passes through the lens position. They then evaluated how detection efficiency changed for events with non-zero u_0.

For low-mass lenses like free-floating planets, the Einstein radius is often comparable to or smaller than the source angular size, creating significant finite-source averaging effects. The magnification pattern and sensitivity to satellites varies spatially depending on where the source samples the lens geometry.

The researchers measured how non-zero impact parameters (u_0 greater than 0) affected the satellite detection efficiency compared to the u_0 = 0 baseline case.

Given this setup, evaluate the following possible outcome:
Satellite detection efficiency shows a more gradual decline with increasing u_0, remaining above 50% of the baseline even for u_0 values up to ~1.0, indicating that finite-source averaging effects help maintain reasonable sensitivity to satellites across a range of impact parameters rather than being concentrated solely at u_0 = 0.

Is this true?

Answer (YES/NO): NO